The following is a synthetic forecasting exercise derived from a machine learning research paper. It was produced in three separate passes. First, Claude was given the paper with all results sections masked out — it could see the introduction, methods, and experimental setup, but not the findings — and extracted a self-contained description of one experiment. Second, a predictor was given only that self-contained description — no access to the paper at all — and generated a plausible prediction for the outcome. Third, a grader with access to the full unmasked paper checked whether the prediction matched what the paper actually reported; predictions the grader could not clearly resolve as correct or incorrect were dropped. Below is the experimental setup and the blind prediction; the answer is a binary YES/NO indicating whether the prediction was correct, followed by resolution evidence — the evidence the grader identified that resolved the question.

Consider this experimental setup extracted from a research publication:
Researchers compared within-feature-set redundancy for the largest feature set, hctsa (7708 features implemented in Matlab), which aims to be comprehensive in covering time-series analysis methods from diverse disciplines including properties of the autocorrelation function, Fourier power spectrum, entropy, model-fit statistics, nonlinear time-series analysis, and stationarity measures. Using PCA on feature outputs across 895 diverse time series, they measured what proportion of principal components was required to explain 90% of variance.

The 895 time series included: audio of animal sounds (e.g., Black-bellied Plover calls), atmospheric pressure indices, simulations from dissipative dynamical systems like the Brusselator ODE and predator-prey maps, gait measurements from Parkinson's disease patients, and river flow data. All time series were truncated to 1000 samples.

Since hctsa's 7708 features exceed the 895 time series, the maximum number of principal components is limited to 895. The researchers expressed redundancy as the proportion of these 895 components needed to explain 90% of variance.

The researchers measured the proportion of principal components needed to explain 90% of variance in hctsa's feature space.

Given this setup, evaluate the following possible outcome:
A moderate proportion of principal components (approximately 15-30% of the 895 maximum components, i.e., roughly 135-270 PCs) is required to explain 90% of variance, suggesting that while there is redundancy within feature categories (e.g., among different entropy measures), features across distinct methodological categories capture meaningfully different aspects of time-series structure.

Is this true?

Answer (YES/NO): YES